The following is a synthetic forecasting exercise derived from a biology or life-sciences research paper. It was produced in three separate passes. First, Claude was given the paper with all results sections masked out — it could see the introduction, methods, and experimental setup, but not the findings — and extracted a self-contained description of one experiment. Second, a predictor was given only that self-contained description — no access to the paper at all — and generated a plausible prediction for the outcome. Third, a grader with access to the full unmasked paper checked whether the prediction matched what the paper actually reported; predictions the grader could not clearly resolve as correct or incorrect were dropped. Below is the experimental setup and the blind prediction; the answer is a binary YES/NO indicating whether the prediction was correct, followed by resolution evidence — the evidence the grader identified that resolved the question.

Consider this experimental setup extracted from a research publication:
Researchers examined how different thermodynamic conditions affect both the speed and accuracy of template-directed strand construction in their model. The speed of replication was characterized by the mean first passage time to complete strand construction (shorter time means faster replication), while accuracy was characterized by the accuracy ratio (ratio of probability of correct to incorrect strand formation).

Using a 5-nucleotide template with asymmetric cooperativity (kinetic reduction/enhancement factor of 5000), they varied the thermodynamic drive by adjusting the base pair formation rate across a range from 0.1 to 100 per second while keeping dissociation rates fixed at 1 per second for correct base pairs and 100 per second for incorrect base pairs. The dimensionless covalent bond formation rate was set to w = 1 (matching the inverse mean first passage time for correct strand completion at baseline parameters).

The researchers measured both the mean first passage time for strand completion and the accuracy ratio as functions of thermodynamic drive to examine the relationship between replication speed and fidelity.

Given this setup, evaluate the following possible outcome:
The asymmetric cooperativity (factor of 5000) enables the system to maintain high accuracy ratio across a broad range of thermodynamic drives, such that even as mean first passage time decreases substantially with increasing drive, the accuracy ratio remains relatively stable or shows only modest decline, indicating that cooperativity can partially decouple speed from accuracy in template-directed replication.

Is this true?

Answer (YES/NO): NO